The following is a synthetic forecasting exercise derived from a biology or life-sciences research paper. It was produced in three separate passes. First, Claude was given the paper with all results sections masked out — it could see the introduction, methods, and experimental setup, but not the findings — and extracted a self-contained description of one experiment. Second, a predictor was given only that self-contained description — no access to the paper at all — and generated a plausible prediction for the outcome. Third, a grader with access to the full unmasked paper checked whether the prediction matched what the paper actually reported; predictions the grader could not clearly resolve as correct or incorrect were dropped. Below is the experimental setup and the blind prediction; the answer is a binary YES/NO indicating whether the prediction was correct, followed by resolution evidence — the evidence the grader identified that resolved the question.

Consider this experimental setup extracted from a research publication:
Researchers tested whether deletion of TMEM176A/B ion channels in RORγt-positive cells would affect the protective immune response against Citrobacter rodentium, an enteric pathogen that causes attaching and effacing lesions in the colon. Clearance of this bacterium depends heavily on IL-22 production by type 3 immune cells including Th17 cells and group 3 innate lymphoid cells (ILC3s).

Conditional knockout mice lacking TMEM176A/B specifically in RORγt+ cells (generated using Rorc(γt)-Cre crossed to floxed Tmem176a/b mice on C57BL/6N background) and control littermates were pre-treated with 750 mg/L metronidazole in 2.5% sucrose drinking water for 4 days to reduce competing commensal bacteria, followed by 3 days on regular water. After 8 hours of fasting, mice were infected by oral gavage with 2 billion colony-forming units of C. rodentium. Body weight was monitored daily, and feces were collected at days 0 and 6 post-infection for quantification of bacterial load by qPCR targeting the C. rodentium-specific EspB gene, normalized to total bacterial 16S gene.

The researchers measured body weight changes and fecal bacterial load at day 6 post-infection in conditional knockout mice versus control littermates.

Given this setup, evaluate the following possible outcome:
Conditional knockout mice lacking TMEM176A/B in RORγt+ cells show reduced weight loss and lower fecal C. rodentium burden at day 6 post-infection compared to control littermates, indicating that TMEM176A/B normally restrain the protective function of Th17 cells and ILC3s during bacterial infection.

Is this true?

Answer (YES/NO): NO